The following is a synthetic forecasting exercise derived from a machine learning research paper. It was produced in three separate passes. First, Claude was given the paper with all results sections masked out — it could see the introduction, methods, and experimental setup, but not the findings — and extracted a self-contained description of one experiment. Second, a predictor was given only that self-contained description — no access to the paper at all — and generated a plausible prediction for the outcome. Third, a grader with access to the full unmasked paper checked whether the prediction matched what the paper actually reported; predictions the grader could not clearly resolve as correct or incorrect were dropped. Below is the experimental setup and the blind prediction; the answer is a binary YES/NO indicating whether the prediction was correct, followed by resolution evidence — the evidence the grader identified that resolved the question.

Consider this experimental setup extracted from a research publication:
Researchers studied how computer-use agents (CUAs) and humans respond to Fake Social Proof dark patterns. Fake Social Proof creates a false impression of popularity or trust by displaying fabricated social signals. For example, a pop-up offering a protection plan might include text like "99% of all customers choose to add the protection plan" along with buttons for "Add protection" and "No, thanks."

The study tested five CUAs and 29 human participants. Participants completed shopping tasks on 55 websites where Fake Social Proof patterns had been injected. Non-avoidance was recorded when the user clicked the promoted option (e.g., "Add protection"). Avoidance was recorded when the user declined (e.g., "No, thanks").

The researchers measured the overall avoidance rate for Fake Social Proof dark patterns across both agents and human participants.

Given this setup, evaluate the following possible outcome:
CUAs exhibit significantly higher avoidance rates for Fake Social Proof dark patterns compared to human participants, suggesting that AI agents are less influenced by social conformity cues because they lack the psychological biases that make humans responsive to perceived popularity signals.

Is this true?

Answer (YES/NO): NO